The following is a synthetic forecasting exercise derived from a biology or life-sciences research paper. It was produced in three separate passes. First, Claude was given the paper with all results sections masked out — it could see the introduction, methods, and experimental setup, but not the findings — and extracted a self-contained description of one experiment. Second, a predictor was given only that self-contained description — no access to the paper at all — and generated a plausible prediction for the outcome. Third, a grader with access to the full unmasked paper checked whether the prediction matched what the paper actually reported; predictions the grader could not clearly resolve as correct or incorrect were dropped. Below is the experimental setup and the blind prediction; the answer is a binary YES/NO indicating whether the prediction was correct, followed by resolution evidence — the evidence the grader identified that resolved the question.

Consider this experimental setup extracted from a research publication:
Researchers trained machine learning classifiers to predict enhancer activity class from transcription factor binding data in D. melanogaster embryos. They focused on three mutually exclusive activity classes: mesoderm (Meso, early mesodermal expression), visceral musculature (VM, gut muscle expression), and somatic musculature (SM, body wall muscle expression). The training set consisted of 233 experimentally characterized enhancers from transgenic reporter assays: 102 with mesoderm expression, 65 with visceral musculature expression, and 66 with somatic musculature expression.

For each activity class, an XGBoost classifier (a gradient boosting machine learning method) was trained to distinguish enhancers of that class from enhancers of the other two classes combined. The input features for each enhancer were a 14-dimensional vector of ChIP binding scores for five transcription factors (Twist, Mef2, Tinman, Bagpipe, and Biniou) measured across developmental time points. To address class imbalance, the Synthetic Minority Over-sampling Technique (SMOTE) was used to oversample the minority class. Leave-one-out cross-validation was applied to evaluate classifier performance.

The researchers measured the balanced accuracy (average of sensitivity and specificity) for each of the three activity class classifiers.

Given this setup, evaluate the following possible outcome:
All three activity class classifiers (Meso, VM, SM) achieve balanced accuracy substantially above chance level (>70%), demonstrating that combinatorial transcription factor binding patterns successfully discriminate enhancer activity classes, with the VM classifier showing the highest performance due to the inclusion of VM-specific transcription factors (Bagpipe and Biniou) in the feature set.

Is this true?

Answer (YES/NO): NO